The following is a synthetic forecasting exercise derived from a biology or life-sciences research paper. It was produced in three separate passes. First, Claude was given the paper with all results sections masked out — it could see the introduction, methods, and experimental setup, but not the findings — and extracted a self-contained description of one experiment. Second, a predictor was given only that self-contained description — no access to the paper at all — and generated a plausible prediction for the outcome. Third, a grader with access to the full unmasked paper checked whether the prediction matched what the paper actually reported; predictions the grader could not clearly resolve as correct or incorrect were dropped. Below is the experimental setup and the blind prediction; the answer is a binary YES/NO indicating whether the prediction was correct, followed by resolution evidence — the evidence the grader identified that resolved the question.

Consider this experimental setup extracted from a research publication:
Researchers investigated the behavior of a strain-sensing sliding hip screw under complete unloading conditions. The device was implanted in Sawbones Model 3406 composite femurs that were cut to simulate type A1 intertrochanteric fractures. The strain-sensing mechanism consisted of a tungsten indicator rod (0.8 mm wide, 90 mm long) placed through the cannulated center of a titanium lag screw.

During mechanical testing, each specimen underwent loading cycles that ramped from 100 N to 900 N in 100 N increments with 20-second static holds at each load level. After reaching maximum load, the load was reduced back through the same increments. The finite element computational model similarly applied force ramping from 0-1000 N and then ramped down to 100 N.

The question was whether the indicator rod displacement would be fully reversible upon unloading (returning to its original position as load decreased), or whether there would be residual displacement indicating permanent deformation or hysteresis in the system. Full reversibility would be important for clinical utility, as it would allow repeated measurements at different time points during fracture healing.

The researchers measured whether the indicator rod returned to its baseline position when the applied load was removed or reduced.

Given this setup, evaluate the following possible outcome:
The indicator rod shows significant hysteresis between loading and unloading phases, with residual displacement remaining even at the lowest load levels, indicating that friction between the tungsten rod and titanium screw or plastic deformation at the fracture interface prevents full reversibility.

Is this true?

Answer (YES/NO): NO